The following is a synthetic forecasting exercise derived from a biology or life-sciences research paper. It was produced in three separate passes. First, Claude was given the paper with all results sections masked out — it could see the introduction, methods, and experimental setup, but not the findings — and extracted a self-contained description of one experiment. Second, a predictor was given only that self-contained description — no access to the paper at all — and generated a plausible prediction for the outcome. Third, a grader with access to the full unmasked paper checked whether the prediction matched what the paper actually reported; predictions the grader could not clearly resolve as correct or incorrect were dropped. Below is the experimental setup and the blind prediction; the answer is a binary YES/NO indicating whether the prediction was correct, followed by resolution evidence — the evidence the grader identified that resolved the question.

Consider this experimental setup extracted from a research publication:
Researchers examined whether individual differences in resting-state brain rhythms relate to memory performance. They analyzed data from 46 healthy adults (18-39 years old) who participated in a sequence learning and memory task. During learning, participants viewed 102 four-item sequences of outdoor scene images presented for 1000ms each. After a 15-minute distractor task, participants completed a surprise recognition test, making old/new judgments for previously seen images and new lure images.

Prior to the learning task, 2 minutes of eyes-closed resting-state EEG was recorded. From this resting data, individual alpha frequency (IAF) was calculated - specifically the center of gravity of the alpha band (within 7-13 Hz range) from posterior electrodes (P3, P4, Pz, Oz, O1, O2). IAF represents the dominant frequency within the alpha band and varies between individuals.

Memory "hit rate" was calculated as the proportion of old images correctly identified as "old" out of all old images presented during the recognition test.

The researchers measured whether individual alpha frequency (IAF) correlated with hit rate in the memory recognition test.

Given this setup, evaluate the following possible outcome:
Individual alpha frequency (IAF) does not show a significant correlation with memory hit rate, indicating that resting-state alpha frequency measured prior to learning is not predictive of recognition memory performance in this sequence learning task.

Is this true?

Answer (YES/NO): NO